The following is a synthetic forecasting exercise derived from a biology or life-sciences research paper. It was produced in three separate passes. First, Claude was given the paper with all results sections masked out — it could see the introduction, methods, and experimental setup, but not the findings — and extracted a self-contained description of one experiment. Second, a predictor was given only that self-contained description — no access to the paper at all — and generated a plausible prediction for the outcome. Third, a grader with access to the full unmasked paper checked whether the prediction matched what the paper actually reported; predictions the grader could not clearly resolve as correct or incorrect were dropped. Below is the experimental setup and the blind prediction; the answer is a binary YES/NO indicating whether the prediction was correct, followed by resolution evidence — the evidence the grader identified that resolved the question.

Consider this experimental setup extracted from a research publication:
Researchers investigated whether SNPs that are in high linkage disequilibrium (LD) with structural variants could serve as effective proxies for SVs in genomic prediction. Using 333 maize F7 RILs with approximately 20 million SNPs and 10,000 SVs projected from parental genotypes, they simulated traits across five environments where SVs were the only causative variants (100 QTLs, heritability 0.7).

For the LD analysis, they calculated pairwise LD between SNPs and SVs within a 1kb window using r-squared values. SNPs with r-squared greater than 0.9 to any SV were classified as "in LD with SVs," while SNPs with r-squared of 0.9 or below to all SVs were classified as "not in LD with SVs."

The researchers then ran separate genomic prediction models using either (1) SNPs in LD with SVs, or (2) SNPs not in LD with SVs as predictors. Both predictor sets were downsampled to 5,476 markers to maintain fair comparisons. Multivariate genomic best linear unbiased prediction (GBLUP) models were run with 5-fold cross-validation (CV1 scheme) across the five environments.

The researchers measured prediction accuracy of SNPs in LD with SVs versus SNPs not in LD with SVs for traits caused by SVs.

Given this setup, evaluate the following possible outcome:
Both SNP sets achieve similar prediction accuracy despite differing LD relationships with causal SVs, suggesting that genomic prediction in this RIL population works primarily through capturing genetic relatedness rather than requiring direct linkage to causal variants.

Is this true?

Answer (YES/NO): NO